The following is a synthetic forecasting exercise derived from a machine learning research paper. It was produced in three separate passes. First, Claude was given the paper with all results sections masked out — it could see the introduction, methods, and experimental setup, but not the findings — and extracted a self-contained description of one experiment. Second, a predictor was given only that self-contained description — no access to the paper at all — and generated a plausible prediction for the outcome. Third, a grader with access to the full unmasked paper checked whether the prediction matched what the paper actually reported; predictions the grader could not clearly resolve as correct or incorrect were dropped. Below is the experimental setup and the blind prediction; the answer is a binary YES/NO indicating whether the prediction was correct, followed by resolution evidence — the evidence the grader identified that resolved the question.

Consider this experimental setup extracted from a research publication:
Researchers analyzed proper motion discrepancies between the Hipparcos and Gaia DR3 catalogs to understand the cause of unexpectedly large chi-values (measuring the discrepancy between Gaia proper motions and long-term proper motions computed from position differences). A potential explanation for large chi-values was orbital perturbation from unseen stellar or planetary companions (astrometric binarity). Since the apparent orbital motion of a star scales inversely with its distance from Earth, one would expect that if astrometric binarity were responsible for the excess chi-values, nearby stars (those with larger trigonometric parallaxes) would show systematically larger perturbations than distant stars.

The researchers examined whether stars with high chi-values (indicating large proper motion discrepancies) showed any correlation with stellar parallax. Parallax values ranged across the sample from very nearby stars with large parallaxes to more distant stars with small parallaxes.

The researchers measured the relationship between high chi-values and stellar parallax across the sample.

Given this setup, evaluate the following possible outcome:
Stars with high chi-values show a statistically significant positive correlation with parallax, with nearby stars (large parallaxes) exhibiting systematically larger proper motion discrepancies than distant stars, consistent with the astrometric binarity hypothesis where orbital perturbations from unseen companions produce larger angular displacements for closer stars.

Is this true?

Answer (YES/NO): NO